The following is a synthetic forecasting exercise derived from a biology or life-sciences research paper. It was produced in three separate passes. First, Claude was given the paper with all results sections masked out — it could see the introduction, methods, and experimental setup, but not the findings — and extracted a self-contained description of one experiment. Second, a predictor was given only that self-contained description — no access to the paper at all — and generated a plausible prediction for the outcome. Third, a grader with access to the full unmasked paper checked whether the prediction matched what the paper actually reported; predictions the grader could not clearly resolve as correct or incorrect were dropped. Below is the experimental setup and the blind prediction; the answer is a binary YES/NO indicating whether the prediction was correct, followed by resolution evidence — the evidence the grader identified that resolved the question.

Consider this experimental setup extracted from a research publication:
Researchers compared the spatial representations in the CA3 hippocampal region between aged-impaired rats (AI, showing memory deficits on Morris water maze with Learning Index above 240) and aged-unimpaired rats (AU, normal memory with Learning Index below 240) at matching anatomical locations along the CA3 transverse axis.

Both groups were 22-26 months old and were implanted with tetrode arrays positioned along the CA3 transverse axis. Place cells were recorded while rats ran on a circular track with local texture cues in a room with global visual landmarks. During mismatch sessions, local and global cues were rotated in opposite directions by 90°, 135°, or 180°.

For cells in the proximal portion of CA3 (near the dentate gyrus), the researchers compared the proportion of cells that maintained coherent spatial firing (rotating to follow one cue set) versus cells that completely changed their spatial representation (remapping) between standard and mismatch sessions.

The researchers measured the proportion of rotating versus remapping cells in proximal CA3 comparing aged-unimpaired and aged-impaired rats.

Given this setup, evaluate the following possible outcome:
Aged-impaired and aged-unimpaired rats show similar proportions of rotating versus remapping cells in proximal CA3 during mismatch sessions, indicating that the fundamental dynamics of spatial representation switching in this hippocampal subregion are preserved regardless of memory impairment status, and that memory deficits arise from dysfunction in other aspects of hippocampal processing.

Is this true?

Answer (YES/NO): NO